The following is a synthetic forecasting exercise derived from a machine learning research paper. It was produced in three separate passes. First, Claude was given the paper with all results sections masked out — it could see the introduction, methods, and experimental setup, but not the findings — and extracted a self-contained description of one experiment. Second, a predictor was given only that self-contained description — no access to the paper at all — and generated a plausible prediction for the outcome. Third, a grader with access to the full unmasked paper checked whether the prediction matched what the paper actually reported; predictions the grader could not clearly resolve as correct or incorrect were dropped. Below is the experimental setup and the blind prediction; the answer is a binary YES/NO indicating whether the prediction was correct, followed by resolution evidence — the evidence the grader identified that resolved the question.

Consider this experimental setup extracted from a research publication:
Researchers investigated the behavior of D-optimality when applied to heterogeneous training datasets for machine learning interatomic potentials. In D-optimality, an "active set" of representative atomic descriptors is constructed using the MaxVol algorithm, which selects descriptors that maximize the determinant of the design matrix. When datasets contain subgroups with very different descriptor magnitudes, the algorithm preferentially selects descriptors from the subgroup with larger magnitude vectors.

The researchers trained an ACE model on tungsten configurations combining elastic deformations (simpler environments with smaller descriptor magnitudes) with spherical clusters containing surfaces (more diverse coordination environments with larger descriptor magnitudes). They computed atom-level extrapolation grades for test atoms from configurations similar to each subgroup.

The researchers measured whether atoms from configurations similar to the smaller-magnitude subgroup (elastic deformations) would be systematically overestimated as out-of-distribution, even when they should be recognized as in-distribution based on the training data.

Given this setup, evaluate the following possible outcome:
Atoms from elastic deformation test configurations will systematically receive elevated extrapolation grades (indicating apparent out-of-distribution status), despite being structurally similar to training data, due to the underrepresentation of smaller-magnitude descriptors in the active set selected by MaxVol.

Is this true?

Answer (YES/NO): NO